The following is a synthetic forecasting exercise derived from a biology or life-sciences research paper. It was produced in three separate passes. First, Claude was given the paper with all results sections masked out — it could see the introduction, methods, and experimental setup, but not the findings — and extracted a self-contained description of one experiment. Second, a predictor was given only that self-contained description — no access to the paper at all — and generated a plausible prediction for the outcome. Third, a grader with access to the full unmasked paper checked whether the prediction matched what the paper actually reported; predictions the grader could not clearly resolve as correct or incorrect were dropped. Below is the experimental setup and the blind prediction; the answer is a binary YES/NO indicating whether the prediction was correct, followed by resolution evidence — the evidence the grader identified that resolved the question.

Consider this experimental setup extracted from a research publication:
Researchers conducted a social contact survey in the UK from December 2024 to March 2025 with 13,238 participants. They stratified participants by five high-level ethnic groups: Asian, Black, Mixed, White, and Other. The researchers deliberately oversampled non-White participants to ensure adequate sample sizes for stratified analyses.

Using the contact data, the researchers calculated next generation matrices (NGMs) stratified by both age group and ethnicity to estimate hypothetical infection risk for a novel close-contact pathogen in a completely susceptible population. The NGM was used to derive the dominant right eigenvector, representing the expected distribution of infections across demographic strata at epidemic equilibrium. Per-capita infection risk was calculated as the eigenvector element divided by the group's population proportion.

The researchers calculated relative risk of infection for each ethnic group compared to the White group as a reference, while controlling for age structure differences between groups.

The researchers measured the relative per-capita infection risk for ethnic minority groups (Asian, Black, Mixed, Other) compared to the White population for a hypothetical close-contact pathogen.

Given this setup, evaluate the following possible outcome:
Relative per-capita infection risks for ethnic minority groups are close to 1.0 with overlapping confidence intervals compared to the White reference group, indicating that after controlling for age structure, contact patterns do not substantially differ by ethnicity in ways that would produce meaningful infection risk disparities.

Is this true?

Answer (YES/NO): NO